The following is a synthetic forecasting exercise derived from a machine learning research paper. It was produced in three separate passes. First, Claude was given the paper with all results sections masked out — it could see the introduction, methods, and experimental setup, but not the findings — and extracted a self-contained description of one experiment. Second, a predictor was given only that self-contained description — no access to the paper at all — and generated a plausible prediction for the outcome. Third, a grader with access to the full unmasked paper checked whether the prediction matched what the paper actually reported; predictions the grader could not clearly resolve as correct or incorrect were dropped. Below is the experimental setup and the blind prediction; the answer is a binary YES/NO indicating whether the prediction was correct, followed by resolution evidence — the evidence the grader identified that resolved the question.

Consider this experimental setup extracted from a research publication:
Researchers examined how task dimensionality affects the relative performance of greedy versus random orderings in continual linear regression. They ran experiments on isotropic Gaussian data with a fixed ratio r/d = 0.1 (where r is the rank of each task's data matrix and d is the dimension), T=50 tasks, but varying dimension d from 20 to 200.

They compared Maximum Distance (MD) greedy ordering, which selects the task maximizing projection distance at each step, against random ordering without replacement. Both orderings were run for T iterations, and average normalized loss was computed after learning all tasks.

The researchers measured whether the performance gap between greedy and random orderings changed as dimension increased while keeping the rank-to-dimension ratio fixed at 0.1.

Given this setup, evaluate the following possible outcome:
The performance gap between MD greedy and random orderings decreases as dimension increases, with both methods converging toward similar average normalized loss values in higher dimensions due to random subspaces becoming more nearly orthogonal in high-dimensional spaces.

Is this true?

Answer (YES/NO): NO